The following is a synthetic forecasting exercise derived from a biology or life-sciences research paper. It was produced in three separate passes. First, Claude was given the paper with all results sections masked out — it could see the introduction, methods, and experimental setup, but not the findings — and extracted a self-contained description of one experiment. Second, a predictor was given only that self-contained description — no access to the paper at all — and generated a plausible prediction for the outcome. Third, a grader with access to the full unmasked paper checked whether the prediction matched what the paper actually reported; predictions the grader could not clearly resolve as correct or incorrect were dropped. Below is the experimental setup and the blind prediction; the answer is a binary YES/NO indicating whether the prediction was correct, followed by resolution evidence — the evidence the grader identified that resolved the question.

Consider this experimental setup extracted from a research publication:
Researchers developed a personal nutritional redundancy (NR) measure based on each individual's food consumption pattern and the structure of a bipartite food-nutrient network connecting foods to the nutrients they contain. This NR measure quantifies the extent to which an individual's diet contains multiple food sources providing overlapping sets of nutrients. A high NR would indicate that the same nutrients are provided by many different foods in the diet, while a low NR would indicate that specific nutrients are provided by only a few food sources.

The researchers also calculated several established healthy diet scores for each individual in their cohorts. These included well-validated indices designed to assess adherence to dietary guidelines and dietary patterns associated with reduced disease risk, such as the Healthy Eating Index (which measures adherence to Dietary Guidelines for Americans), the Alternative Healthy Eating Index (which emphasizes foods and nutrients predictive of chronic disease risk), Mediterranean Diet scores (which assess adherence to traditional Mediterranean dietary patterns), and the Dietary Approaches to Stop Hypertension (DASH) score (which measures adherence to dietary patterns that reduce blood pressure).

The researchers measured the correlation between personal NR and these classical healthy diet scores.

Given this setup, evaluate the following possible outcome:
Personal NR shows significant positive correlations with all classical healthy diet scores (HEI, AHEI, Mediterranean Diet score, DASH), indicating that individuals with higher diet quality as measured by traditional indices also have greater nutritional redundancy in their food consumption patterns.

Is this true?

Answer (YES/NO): NO